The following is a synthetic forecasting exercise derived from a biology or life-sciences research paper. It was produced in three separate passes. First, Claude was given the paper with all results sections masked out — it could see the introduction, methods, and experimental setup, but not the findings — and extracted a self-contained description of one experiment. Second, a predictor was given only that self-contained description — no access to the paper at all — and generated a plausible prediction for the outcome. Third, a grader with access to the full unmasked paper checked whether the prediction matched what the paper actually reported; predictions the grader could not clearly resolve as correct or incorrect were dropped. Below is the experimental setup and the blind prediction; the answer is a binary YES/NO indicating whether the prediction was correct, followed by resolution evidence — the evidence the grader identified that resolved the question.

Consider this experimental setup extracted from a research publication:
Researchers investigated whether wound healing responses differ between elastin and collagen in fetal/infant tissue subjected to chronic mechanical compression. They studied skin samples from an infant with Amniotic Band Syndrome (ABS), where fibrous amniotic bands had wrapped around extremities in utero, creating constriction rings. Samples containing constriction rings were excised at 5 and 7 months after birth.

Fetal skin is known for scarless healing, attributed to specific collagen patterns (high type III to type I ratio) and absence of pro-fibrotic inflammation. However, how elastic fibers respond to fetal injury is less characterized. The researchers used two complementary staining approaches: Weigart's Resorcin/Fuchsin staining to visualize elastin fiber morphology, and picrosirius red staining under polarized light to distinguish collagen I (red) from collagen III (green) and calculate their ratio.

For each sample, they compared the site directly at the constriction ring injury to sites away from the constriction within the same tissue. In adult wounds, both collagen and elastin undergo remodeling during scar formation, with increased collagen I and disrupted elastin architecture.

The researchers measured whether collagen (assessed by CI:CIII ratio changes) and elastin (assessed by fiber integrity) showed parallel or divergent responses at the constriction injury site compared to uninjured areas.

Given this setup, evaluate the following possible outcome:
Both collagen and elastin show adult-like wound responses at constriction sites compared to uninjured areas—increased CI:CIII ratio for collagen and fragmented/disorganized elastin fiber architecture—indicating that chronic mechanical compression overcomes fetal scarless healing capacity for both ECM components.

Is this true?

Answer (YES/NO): NO